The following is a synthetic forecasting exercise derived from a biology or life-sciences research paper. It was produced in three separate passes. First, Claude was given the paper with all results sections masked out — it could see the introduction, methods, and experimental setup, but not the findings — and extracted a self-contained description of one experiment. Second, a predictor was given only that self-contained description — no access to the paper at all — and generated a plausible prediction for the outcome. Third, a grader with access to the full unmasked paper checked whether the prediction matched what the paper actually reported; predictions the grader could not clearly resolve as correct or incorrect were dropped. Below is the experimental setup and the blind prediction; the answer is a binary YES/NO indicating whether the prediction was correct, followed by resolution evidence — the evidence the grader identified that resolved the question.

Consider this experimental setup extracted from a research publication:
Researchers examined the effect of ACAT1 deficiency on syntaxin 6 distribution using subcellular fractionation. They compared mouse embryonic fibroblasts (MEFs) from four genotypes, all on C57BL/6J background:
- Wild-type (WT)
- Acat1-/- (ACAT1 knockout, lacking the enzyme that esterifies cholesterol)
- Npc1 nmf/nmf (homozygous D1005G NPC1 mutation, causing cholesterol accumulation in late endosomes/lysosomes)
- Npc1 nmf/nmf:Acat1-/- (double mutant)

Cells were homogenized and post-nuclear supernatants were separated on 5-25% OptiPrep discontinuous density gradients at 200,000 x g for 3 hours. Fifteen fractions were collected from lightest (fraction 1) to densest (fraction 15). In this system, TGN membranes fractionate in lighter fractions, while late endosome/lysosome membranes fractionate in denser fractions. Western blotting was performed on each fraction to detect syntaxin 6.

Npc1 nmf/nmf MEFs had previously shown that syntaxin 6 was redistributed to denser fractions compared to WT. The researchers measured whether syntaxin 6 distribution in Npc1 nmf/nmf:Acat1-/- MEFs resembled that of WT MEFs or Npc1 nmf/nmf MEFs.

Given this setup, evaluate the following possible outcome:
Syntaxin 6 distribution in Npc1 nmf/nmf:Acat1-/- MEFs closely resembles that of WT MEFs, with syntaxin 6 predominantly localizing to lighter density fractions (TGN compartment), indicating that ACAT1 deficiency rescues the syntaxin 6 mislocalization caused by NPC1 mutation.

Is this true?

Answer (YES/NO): NO